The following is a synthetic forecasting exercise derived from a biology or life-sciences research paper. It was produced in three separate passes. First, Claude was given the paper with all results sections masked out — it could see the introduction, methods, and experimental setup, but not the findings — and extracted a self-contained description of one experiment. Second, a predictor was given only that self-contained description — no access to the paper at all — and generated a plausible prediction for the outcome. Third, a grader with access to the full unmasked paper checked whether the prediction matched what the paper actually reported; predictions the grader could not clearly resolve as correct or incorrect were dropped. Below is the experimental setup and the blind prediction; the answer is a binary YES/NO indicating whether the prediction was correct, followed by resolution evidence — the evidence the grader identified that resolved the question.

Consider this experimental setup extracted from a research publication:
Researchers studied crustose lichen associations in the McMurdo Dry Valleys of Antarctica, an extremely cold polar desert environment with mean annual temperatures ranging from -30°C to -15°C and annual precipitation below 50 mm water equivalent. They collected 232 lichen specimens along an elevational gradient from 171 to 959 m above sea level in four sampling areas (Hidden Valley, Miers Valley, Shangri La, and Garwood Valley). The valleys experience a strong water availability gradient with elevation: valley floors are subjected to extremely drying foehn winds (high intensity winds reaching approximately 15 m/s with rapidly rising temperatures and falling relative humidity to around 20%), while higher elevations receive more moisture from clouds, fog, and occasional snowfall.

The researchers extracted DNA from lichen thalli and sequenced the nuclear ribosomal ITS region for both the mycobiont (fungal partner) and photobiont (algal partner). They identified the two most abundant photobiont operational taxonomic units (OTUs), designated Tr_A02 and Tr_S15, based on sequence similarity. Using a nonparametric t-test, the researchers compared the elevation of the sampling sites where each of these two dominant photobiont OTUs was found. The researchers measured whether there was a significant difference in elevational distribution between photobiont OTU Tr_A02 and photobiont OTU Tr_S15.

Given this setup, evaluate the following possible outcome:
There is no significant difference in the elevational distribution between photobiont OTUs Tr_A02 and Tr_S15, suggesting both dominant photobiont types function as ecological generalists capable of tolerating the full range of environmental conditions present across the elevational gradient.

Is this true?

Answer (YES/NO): NO